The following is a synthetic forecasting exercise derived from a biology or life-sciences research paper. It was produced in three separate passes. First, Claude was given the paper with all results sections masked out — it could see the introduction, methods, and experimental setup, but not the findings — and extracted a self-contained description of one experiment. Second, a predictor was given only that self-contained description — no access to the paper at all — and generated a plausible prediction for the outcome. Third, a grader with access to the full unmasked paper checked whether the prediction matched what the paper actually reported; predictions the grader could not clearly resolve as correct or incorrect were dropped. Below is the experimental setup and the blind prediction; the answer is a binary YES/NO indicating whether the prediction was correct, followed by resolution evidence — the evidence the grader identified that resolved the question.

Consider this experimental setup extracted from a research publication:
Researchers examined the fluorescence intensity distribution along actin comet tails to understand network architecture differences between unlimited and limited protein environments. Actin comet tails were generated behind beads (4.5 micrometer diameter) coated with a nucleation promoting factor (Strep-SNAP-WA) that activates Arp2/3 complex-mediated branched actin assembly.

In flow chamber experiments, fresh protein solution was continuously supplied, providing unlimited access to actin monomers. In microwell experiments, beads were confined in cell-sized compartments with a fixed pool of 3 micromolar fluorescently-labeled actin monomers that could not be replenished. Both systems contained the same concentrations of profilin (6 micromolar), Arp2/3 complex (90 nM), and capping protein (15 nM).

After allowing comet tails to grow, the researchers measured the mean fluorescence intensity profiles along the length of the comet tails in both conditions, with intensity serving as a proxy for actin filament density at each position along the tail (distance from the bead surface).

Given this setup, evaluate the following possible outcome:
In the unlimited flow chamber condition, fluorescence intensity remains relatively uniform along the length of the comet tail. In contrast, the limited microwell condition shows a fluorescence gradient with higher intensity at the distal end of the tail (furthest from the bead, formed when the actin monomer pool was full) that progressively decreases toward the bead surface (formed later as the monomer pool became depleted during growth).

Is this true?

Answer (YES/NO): YES